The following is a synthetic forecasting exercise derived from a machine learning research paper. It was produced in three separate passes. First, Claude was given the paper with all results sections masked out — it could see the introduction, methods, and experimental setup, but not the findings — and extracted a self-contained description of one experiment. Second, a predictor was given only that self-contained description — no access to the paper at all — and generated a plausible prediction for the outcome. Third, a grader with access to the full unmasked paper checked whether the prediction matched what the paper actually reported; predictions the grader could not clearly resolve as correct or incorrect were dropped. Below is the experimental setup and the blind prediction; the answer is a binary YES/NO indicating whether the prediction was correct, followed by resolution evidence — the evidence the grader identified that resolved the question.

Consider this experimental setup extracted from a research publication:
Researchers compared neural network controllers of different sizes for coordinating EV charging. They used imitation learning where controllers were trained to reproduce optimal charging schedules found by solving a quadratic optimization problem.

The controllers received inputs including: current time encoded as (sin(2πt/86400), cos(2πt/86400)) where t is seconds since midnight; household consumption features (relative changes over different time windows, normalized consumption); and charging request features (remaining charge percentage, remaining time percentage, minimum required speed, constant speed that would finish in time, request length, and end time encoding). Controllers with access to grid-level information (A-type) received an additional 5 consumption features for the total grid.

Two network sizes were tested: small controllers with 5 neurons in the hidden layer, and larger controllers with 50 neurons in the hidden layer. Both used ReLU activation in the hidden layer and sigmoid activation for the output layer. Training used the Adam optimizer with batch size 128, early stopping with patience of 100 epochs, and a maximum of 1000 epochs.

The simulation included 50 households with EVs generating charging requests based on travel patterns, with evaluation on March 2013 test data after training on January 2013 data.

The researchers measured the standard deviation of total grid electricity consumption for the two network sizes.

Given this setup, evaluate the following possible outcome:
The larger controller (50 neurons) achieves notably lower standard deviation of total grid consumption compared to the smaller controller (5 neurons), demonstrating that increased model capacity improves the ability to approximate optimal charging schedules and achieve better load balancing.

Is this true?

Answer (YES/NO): YES